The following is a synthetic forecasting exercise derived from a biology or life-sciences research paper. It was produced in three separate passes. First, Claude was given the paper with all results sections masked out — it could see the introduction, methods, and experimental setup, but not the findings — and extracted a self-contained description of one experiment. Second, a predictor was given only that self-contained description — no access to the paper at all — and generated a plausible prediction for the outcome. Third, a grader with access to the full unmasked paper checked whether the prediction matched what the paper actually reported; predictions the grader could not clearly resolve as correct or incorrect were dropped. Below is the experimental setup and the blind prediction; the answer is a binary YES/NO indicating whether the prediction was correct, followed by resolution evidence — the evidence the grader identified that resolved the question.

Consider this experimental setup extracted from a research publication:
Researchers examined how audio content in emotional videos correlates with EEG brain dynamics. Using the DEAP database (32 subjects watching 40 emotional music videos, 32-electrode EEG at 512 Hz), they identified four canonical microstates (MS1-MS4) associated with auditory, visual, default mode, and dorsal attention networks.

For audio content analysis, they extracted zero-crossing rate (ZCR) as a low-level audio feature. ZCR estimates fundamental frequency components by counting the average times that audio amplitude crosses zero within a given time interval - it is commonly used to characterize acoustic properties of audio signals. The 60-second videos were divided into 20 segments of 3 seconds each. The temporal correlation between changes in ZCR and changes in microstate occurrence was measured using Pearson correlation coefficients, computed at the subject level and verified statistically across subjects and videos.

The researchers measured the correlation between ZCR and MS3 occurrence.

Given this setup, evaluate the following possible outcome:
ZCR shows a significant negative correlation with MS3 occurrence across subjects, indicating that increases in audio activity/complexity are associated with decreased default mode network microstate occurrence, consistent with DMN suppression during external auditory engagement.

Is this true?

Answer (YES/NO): YES